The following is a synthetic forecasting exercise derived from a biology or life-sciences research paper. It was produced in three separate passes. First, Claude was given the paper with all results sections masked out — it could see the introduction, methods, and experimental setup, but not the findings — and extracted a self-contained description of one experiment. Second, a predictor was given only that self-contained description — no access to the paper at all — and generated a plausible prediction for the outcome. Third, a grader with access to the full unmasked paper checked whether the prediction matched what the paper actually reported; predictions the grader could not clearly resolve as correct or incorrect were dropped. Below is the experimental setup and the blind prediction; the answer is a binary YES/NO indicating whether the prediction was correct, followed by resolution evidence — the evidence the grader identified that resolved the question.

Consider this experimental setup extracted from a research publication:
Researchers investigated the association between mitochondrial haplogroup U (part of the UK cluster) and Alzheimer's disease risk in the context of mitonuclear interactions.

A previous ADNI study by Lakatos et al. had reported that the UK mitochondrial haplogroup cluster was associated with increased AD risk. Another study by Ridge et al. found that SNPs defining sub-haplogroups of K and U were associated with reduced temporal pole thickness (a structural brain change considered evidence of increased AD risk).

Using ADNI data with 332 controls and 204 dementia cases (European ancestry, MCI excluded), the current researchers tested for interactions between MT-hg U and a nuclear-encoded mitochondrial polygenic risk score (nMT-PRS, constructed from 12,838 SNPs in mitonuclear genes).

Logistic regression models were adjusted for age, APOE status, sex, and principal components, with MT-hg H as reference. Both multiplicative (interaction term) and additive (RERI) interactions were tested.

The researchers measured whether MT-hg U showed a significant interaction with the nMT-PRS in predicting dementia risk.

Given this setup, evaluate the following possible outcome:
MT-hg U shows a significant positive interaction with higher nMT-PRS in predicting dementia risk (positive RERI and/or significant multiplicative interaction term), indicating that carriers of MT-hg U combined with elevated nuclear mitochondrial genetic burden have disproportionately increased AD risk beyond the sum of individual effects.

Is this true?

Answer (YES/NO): NO